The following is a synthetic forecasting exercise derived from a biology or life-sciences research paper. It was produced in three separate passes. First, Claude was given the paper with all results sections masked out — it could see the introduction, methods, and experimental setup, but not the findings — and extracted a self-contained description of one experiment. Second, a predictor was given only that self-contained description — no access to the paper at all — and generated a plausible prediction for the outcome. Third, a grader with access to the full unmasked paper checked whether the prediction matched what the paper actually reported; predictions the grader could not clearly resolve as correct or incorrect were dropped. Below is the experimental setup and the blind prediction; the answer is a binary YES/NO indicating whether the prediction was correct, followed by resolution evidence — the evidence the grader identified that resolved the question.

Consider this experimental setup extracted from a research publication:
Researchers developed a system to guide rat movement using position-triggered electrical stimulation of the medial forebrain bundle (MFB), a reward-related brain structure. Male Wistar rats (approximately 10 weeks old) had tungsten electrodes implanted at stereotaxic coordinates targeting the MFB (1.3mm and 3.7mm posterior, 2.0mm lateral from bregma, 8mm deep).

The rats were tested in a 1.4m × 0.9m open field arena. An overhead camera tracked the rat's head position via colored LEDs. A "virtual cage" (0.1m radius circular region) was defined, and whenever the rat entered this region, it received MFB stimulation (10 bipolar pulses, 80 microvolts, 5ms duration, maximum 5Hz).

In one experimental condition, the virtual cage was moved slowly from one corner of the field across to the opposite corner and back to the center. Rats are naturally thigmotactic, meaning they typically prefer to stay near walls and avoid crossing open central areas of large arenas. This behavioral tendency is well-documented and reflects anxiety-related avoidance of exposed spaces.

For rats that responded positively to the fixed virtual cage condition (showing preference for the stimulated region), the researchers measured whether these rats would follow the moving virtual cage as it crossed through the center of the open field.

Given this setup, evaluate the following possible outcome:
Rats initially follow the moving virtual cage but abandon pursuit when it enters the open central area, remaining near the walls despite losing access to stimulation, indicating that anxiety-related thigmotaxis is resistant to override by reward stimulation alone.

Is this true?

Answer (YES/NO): NO